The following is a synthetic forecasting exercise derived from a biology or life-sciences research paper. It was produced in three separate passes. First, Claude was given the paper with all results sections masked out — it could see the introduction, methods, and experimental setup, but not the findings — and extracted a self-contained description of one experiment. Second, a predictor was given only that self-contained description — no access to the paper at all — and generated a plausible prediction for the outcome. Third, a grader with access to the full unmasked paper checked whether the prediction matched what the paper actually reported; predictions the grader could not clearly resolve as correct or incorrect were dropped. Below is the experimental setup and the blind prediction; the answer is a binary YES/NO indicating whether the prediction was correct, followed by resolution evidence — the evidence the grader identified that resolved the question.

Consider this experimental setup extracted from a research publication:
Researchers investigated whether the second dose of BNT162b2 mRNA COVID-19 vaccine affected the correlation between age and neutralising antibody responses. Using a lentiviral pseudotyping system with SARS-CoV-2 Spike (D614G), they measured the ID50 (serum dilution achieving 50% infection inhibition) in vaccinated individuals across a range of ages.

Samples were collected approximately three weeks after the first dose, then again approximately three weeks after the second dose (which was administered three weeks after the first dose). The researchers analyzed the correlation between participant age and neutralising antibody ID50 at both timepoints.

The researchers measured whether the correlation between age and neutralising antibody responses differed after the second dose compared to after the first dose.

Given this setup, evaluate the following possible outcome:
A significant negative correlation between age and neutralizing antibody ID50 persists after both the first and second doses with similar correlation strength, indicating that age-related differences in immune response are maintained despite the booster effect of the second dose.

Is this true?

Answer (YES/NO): NO